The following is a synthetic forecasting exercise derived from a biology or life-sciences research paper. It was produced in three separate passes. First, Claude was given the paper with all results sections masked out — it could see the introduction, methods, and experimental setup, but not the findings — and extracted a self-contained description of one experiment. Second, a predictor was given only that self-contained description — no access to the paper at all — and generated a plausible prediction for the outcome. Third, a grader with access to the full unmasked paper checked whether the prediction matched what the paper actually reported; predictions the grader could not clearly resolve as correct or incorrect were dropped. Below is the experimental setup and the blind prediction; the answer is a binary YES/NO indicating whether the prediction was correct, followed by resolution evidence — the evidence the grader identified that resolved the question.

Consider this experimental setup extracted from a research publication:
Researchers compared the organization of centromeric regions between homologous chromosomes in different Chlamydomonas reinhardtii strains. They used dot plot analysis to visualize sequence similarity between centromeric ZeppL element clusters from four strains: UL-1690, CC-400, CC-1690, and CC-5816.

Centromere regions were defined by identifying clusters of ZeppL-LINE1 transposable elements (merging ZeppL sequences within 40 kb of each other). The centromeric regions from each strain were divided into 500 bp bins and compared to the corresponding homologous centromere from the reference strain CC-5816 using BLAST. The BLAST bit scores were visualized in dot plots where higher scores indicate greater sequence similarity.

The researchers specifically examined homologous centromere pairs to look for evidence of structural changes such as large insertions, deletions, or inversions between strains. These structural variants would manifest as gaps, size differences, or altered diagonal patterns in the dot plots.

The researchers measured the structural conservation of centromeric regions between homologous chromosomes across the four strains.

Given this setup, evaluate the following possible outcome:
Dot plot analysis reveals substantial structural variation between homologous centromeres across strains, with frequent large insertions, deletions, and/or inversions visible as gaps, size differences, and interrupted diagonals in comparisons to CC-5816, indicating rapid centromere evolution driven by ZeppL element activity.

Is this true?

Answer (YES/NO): NO